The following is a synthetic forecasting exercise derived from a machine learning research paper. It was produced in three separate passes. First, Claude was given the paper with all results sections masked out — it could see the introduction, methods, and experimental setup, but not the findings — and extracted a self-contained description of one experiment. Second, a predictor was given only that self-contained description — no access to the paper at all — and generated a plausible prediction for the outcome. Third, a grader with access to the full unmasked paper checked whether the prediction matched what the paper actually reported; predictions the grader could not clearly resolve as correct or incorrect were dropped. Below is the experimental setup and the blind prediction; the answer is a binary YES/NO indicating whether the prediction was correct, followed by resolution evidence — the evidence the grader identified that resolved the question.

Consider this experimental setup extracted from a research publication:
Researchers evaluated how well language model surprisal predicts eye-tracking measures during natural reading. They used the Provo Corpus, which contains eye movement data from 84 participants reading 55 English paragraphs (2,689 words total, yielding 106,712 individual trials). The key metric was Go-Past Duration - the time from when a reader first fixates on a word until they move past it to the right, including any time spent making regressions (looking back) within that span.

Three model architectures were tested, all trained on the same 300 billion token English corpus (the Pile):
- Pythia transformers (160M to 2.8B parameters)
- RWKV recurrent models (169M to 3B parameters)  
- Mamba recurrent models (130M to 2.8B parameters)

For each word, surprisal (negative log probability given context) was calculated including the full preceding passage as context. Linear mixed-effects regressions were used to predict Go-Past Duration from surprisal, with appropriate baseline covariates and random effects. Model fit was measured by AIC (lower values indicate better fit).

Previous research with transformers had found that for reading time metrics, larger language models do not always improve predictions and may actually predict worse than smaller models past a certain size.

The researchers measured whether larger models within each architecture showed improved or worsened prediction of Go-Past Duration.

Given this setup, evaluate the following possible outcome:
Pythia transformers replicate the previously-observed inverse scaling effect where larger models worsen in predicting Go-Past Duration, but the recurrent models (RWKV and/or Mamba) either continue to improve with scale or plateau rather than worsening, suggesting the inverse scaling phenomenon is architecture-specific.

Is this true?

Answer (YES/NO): NO